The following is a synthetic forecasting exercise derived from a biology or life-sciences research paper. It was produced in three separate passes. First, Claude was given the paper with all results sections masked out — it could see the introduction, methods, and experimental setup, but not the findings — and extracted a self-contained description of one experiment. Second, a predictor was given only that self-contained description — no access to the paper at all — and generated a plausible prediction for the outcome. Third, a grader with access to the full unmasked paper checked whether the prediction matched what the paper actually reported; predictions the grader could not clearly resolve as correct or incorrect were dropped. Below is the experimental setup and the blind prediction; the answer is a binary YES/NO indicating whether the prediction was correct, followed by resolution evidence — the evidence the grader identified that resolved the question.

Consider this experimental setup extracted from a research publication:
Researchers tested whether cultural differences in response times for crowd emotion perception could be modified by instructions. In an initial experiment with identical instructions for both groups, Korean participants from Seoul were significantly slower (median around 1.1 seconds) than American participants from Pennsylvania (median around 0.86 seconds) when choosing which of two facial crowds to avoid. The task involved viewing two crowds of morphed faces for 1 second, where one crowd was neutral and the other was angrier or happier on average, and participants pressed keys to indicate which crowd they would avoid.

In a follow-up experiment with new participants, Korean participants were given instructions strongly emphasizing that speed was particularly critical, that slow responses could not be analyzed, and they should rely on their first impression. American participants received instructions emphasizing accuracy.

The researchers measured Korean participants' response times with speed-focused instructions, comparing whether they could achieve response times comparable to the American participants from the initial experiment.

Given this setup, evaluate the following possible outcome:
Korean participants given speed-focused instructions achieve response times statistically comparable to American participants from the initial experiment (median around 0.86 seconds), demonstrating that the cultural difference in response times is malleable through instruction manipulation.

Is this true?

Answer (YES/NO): YES